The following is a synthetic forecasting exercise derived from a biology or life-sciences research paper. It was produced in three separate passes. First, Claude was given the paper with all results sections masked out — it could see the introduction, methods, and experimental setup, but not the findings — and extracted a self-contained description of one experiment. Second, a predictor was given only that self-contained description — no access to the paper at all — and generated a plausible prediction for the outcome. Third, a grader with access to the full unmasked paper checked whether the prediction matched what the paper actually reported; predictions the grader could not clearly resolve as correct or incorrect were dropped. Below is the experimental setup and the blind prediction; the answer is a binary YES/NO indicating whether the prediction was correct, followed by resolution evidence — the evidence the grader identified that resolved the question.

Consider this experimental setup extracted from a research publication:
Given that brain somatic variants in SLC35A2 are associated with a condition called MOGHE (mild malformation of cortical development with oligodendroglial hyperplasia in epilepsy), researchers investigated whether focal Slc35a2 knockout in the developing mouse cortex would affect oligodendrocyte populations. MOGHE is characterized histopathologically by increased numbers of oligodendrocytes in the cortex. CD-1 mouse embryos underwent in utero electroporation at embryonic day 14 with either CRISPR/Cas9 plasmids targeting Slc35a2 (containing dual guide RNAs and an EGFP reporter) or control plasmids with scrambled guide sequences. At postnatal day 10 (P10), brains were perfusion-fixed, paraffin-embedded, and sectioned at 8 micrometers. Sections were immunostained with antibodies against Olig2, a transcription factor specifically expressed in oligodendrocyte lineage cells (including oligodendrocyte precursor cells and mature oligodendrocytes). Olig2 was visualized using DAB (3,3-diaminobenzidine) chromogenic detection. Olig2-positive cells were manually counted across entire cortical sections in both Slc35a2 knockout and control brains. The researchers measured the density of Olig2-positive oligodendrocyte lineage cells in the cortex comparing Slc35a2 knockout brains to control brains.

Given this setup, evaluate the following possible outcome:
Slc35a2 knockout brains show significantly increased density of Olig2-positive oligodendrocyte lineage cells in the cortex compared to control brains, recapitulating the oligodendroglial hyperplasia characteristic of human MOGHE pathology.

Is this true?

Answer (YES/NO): NO